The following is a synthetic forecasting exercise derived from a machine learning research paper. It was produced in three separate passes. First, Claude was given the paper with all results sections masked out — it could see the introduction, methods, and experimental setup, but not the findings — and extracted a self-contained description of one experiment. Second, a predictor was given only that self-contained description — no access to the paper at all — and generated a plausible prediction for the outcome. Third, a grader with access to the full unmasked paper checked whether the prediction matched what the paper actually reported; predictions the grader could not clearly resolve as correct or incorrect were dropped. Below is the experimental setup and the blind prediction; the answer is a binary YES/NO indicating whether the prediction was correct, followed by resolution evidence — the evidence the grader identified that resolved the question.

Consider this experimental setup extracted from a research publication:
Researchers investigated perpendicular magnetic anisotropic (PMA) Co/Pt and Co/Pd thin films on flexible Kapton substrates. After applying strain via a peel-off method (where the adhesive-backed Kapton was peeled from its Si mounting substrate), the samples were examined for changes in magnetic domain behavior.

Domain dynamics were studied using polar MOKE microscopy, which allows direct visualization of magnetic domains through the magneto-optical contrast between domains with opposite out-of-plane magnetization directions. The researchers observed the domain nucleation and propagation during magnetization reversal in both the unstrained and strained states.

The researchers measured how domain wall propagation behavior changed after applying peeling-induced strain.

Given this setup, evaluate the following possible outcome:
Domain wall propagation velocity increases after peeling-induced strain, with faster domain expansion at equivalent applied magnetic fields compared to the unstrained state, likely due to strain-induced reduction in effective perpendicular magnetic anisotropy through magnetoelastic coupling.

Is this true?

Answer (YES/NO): NO